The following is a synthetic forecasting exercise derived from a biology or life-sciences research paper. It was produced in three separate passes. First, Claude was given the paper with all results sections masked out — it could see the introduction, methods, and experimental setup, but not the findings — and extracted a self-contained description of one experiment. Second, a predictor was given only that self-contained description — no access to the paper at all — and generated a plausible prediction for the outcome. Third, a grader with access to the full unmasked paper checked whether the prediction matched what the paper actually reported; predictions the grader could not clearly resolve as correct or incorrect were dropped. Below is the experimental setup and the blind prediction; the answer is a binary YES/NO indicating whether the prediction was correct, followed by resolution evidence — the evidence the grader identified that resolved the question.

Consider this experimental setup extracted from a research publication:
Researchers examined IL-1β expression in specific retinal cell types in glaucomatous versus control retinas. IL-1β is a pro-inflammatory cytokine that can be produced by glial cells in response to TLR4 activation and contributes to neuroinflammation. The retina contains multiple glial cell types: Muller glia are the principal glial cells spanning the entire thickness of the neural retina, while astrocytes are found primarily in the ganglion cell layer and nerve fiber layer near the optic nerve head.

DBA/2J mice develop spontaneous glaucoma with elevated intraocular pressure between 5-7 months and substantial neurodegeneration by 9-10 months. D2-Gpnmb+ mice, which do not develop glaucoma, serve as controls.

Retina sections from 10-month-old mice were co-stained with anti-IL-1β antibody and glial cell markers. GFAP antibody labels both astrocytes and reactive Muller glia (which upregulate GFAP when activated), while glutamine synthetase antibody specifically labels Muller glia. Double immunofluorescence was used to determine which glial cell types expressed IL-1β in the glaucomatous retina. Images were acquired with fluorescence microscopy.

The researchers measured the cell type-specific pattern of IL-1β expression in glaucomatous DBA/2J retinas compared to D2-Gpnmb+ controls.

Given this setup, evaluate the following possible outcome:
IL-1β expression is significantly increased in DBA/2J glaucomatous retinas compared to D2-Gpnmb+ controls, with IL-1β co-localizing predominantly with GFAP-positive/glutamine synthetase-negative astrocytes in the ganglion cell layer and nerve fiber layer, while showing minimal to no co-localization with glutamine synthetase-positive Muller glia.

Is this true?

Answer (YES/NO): NO